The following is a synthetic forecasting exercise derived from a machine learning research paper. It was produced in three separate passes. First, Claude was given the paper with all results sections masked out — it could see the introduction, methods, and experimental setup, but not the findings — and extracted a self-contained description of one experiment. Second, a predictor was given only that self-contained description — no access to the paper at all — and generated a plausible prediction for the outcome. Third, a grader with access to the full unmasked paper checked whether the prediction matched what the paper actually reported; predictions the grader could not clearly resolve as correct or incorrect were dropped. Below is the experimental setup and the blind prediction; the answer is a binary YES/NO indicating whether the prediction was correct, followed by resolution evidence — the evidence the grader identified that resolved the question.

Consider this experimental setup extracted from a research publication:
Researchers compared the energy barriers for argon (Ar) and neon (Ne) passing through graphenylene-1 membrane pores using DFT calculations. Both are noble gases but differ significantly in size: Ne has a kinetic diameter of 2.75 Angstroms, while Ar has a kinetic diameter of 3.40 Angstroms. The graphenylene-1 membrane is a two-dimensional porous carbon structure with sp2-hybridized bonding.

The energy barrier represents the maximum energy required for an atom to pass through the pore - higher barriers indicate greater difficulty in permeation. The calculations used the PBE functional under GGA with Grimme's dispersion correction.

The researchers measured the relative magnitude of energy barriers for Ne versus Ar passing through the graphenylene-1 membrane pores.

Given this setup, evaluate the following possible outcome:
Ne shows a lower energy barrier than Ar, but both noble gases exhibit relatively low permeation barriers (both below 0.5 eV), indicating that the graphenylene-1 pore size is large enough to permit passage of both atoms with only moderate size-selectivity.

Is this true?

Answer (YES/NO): NO